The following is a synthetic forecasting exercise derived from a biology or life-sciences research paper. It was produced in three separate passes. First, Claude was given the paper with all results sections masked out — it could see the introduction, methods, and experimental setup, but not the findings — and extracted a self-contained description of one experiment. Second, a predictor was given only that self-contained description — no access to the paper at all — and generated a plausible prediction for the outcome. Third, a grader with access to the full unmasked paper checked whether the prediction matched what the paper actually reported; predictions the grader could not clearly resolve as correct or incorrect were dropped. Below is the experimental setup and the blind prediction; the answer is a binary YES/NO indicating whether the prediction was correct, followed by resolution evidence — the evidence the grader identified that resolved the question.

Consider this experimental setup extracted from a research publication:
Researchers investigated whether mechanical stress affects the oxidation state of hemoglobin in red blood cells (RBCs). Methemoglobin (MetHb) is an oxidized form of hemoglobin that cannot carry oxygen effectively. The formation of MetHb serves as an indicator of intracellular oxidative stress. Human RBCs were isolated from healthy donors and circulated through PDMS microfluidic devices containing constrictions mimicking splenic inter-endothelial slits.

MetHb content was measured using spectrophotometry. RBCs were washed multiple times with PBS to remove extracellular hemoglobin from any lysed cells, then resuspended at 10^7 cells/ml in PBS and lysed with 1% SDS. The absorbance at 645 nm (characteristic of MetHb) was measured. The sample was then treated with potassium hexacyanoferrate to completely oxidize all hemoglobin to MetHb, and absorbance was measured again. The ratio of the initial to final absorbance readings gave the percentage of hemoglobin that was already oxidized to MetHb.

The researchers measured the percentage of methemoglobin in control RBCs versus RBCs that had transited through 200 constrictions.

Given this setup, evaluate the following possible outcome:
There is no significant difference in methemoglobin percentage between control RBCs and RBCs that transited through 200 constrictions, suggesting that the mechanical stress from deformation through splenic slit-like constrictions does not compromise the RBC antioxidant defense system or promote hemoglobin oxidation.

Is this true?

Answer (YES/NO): NO